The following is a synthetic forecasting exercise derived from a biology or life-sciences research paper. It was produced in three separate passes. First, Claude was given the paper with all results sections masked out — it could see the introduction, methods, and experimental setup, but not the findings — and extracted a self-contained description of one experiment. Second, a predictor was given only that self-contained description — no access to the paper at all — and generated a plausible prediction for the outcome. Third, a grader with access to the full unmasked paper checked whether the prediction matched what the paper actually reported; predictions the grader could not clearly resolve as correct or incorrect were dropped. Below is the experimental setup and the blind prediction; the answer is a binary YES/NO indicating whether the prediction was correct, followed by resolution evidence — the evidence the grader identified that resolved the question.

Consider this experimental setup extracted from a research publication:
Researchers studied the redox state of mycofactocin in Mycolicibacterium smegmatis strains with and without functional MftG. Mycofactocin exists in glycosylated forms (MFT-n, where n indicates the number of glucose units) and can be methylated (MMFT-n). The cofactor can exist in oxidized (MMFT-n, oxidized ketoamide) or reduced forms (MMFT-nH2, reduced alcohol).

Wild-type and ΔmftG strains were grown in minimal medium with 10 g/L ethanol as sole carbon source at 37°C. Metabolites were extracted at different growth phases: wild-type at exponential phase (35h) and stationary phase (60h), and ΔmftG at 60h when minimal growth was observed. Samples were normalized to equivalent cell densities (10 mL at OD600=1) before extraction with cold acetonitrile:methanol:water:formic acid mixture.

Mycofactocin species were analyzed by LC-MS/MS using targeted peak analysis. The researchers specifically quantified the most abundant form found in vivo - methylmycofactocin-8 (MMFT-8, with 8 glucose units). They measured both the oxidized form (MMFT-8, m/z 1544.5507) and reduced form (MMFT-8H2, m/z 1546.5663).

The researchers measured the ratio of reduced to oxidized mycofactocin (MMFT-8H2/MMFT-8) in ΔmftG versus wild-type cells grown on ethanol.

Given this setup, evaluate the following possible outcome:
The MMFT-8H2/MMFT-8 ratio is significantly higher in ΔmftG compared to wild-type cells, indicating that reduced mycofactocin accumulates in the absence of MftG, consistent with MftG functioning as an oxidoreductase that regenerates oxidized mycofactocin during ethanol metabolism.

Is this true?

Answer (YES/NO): YES